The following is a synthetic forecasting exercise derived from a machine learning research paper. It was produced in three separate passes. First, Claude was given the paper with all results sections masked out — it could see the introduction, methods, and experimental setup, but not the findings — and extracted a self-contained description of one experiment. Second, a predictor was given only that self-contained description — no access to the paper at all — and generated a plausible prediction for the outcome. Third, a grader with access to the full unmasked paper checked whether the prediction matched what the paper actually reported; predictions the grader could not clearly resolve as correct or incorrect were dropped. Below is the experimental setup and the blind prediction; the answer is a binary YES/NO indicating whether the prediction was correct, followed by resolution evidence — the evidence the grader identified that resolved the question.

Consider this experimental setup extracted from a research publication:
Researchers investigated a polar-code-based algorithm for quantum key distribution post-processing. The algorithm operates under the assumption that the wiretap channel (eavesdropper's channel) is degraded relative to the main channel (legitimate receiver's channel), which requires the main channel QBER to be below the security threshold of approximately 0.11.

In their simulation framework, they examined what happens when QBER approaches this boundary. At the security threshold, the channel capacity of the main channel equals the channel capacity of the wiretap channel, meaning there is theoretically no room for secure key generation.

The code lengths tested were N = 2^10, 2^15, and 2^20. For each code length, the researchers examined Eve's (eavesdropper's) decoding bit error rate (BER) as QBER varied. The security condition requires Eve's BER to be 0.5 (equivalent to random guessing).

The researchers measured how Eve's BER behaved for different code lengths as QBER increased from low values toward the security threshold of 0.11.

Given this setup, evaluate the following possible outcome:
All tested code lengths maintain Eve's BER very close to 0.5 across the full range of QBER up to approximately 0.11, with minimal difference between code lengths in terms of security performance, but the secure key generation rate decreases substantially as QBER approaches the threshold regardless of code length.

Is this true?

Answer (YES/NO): NO